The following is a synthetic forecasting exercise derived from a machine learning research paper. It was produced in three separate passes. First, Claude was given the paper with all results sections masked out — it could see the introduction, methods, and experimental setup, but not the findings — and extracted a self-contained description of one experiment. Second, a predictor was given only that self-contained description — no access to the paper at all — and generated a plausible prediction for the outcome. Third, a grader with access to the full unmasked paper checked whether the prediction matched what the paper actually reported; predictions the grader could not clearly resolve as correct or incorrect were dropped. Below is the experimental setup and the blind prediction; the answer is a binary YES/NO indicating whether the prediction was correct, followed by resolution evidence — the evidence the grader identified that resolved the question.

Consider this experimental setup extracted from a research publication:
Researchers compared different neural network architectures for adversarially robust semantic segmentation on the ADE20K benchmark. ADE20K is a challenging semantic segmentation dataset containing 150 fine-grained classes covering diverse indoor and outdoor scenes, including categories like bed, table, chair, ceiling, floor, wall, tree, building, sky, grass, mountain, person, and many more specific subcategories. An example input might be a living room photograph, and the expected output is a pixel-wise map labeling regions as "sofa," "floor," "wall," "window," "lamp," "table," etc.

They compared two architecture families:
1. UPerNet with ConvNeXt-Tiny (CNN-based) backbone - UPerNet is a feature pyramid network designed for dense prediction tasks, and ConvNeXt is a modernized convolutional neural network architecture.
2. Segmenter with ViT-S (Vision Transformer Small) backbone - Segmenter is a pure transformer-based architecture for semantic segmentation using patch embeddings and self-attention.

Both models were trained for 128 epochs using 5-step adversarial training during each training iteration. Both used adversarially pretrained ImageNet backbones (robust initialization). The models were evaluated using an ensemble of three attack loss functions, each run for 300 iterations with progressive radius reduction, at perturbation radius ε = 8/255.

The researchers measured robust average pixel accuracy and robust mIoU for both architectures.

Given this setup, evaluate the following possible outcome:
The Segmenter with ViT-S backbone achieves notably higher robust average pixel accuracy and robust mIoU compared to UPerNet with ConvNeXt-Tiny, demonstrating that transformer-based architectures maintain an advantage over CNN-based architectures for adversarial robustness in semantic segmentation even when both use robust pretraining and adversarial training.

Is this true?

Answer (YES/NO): YES